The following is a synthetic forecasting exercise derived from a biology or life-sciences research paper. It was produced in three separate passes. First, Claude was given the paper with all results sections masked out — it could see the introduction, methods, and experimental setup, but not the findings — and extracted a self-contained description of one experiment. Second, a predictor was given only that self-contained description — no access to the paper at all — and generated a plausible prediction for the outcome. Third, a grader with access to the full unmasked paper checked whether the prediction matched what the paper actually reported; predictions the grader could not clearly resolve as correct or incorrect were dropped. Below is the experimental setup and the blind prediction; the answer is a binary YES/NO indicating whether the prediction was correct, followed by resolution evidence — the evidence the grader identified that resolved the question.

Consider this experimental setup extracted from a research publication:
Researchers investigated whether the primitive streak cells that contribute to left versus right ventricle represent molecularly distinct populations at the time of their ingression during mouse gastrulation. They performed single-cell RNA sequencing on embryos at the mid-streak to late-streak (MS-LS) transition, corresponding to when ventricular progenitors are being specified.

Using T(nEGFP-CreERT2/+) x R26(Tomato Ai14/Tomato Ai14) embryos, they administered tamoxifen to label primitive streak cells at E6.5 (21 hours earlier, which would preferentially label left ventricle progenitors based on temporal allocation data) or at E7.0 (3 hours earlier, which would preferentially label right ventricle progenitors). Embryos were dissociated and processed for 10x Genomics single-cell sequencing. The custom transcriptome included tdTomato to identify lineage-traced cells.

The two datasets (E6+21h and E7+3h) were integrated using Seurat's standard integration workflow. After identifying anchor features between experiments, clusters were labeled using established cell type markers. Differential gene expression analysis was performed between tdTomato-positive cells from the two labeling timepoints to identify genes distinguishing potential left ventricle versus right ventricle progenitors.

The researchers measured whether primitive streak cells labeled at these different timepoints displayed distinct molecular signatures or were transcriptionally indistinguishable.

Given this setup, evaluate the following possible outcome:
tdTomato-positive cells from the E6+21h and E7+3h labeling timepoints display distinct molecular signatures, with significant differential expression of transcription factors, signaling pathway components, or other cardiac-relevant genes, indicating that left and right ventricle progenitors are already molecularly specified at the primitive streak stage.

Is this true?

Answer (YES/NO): NO